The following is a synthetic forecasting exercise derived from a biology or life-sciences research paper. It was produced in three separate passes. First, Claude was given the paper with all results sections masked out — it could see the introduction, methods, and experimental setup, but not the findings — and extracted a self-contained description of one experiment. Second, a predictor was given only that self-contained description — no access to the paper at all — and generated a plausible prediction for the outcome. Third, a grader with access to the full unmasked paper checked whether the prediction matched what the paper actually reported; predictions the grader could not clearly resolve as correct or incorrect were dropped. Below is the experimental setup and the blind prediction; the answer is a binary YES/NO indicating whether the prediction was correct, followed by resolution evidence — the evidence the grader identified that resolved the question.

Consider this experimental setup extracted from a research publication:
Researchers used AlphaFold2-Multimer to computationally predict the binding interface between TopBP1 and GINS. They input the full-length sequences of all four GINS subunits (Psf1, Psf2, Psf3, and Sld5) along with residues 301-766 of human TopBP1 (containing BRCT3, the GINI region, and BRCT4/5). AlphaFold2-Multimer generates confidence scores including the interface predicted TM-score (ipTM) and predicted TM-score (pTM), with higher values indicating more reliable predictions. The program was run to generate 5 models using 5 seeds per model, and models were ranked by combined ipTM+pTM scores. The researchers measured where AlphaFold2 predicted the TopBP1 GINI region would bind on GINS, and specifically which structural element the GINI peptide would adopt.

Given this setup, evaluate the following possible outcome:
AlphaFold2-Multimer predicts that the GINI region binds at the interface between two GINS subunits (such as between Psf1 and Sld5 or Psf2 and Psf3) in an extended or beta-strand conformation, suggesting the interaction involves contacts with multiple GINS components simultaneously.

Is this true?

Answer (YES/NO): NO